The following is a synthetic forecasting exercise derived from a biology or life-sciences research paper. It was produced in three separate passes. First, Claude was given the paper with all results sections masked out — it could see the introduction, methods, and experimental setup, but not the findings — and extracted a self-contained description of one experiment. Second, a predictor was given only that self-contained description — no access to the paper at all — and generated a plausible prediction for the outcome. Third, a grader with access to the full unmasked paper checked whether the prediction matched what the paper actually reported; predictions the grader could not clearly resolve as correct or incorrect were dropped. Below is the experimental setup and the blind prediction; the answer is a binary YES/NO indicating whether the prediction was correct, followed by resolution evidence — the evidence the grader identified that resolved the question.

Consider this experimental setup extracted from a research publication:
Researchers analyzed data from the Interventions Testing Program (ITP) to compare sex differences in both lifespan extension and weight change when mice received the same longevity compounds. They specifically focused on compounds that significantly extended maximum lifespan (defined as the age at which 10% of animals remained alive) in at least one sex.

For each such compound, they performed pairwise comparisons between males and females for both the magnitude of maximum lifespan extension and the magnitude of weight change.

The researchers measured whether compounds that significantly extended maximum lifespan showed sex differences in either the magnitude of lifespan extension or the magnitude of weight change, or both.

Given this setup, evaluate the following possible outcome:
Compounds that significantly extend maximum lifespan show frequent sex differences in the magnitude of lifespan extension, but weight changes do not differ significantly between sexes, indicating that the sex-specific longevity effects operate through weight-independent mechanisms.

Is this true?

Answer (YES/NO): NO